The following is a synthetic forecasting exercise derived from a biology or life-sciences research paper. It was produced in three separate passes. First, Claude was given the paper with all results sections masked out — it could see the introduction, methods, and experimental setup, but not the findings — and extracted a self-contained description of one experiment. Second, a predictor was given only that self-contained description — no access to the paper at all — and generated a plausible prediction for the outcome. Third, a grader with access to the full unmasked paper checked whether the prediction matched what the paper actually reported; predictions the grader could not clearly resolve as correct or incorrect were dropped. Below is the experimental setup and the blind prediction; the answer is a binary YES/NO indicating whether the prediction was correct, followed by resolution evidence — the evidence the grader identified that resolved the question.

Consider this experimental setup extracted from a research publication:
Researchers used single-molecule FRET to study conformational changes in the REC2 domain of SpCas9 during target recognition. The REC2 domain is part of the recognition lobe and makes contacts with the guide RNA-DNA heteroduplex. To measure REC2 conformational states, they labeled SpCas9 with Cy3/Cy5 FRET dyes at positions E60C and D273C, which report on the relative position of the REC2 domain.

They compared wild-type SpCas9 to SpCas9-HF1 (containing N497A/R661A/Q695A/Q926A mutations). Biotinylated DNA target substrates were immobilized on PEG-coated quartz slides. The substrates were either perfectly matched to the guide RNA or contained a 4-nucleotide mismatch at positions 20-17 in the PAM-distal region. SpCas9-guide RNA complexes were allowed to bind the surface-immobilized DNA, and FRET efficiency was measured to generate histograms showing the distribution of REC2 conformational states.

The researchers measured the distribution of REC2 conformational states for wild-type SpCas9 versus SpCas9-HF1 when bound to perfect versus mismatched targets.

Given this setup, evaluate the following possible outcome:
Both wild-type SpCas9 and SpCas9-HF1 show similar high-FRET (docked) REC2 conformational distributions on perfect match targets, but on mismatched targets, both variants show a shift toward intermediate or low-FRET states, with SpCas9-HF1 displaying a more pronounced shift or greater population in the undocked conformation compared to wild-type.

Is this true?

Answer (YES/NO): NO